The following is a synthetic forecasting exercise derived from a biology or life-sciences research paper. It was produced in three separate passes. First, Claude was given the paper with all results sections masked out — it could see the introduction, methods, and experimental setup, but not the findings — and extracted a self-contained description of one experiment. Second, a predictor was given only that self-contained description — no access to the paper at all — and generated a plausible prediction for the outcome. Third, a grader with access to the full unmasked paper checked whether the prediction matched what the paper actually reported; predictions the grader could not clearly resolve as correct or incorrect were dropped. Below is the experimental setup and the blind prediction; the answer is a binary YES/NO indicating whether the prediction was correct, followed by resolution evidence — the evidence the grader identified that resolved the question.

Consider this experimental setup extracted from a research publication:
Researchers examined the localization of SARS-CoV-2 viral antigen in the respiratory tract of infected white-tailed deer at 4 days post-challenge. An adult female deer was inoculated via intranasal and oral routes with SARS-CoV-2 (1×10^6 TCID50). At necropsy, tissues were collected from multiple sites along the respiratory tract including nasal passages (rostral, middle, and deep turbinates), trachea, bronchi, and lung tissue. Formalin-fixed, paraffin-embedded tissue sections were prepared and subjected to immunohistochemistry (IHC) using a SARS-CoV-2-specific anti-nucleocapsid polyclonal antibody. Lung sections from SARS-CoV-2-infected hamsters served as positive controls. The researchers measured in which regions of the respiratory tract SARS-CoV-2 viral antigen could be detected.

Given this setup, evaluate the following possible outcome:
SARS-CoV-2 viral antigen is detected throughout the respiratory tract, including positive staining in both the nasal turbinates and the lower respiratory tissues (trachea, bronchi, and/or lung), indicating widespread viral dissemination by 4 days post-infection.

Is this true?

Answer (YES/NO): NO